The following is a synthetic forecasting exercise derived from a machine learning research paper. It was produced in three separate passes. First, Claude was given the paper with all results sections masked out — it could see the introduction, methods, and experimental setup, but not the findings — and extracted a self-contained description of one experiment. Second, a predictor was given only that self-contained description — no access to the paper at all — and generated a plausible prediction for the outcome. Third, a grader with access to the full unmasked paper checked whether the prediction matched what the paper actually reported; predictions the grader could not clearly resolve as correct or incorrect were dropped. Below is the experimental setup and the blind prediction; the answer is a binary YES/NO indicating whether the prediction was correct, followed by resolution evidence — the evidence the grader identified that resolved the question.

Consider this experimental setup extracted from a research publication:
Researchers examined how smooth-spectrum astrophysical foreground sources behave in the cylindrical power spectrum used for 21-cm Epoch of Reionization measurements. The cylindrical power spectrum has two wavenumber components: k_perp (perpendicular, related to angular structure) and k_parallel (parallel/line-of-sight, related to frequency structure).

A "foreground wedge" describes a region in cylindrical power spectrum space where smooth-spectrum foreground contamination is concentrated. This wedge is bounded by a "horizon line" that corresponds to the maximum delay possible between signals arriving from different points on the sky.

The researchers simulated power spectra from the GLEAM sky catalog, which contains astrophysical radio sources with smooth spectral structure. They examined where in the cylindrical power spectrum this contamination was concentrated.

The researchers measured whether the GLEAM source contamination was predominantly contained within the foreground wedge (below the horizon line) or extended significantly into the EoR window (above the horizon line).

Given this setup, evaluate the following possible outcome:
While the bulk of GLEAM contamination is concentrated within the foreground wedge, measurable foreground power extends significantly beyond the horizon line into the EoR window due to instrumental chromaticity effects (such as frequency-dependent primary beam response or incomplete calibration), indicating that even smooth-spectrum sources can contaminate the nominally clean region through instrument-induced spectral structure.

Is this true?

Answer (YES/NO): NO